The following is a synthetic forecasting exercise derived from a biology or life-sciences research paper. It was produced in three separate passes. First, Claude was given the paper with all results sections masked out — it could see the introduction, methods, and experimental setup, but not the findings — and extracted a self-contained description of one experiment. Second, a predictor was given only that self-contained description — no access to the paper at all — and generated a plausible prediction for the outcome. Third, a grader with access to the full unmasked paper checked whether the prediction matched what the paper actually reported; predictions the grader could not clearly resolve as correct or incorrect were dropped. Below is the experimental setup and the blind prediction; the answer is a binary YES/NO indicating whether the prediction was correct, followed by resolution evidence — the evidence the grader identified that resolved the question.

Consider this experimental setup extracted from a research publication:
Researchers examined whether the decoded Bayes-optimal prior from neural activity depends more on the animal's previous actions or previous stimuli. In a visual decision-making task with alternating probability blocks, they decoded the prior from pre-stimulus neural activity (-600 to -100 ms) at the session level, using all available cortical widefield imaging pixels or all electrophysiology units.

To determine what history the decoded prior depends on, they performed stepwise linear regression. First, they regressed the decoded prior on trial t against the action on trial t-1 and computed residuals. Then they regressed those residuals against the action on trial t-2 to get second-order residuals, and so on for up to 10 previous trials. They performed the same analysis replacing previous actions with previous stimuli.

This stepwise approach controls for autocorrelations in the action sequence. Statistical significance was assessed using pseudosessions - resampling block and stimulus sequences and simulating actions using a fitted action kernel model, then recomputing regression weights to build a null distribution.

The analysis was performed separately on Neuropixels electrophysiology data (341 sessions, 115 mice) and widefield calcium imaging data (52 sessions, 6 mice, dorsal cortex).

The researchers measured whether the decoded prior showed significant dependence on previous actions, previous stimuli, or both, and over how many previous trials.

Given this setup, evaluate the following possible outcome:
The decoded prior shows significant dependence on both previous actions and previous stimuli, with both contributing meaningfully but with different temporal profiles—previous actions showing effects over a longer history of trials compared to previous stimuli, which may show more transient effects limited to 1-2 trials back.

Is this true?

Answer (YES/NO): NO